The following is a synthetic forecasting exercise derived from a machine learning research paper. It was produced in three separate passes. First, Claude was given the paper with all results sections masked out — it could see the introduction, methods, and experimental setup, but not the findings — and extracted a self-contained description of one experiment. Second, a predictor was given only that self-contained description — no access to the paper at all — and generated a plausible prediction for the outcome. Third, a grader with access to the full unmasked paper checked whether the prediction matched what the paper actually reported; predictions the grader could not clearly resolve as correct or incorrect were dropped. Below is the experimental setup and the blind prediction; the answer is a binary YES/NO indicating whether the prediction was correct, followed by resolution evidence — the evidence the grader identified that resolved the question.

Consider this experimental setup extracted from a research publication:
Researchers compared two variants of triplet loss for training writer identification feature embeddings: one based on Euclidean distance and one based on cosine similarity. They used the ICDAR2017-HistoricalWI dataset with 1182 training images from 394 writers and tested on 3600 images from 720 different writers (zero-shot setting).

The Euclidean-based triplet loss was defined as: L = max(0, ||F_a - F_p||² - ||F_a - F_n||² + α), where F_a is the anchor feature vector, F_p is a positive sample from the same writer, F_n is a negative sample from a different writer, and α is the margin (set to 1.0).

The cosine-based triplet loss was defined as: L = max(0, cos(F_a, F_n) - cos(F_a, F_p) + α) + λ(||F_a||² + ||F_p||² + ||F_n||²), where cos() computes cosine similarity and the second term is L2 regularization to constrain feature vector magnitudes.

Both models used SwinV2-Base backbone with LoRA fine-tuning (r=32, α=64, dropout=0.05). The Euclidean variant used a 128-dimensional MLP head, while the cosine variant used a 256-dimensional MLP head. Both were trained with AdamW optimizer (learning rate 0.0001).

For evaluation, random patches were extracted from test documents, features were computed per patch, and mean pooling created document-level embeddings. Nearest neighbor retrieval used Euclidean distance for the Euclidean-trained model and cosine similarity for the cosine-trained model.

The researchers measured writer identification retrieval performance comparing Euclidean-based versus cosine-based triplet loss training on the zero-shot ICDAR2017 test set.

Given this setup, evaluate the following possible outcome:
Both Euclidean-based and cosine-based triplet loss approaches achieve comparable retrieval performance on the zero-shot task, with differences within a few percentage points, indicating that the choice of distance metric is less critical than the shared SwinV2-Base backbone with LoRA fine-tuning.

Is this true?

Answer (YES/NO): NO